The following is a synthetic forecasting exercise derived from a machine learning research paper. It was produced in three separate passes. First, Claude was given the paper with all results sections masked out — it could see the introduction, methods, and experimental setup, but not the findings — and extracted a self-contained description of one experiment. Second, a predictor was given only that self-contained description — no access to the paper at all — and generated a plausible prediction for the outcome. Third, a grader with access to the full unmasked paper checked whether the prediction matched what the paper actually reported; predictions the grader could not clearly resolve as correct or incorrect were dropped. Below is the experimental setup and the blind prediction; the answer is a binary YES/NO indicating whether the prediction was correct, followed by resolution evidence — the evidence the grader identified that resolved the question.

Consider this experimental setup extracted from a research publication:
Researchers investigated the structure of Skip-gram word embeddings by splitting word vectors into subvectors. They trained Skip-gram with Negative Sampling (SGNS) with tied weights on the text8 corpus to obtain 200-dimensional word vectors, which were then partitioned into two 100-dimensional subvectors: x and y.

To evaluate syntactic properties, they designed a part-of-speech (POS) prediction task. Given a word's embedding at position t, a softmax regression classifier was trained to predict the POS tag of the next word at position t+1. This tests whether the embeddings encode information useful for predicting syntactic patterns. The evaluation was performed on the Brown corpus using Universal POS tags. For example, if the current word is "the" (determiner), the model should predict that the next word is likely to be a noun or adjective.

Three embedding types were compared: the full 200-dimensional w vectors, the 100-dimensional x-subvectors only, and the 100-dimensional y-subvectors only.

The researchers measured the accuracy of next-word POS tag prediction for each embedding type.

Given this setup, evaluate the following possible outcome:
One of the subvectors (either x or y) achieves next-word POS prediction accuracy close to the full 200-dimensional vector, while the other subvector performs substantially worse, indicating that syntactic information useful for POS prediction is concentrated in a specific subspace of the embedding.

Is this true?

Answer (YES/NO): YES